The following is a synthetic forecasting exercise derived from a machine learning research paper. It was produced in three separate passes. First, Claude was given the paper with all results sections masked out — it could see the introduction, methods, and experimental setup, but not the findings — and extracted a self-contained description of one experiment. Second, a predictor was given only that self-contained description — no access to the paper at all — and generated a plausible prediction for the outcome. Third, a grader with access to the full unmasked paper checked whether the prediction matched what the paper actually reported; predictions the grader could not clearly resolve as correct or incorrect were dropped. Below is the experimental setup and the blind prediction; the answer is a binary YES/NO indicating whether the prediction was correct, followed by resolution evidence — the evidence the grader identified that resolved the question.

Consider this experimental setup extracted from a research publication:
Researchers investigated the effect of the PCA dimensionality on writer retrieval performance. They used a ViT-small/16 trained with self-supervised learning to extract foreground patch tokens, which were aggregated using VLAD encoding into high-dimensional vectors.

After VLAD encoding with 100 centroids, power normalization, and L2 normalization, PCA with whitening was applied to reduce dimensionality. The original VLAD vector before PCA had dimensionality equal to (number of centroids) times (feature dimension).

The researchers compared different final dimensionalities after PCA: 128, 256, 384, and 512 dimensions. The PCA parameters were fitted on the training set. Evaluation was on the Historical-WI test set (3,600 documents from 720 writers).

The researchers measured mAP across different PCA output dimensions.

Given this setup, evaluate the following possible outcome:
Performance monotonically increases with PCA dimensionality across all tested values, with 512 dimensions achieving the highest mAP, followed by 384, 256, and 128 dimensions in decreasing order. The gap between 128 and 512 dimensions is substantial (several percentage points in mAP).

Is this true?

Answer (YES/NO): NO